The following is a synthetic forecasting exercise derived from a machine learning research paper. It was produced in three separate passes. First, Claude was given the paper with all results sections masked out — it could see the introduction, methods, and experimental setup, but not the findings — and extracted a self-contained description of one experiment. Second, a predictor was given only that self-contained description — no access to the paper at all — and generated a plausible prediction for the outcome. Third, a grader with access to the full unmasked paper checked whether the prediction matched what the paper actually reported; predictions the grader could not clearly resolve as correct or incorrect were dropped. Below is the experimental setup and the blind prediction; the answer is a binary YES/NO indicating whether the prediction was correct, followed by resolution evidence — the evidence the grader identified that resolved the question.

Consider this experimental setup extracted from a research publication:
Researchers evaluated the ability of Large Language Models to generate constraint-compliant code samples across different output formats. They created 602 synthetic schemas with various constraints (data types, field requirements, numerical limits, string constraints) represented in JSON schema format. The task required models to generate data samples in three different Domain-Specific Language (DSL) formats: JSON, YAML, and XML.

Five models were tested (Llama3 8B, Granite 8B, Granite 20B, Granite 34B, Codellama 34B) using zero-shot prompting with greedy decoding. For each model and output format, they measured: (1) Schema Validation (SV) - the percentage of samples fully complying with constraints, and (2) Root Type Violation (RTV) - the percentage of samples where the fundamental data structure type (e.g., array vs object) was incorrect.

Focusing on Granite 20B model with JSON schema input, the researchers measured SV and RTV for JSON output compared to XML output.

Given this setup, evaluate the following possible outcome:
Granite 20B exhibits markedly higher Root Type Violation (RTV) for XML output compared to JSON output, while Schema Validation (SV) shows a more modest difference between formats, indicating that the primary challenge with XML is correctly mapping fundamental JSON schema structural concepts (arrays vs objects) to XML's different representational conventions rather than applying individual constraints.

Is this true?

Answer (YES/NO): NO